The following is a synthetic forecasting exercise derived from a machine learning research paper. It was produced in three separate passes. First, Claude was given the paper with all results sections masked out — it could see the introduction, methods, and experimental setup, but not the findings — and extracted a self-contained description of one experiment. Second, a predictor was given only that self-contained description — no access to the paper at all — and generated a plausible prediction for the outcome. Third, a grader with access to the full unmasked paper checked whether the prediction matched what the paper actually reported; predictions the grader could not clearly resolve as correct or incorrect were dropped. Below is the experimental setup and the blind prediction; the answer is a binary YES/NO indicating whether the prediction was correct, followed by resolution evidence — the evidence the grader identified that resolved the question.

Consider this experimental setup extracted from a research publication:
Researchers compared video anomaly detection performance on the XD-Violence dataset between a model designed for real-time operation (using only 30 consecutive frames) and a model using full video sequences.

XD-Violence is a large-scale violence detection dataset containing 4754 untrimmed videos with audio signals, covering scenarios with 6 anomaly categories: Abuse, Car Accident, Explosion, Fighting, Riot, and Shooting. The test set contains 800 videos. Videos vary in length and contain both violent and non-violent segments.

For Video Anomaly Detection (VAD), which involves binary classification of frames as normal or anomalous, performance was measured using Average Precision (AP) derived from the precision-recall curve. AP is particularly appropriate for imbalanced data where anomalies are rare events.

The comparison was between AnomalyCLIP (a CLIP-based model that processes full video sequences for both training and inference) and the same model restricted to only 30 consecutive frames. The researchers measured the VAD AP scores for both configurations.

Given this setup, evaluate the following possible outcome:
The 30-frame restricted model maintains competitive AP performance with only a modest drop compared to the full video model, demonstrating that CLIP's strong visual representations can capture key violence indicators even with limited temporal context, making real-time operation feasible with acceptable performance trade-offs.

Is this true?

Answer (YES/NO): NO